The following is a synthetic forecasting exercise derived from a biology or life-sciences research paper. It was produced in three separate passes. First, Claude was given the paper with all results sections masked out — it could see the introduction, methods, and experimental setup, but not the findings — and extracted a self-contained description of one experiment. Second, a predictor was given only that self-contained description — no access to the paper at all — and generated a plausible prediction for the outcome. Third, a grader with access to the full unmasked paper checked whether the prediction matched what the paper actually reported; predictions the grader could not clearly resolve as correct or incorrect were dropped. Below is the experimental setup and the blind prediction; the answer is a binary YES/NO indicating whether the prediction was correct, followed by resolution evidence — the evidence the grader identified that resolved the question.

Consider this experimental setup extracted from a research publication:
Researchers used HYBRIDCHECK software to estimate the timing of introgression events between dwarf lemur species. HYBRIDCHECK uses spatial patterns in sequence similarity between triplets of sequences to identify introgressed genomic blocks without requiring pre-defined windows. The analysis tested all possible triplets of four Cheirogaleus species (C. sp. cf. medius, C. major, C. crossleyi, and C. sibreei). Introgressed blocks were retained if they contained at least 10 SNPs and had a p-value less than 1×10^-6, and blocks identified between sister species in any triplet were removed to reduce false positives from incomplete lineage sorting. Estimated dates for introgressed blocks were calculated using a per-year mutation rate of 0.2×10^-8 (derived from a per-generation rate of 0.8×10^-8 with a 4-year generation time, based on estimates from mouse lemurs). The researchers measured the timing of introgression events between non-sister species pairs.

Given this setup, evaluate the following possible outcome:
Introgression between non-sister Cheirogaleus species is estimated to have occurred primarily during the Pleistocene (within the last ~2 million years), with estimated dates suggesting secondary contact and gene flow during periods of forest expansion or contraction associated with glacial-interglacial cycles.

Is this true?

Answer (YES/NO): NO